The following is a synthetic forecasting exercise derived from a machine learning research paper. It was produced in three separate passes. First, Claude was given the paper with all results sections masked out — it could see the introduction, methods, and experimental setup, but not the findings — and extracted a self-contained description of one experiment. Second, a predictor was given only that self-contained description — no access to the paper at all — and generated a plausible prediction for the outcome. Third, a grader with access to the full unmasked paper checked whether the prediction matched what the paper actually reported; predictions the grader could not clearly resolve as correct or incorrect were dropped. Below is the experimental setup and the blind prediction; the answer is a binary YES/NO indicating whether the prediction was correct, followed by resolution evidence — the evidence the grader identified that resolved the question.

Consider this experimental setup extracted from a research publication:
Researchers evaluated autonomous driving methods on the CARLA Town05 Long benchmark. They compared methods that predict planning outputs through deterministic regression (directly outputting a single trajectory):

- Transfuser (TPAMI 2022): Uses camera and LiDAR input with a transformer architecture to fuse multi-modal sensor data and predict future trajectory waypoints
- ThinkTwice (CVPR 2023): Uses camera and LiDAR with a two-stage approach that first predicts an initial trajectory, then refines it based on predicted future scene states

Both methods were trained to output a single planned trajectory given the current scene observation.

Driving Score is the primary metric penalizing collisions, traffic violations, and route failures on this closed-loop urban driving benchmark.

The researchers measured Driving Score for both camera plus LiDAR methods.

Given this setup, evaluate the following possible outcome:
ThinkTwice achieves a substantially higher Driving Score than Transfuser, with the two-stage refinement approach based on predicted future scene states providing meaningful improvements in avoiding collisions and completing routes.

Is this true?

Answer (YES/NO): YES